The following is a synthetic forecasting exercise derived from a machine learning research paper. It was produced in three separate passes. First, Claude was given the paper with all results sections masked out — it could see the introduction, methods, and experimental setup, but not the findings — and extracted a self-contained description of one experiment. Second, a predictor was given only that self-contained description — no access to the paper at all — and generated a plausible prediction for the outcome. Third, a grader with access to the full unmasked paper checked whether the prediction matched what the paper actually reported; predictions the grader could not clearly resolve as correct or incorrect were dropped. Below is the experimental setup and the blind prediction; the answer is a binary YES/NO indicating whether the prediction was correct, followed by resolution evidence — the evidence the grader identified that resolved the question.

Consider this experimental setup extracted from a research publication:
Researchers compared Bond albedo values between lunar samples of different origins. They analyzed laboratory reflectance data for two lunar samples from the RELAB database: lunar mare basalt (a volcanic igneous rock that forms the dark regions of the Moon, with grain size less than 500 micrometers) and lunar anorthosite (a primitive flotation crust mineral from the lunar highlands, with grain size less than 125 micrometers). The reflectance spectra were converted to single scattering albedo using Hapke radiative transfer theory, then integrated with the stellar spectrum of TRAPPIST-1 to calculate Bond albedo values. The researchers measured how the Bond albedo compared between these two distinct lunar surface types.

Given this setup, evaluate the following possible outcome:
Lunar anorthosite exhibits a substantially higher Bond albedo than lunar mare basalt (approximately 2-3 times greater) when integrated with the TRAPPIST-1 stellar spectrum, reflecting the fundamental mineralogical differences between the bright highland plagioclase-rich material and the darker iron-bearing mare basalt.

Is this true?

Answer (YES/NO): YES